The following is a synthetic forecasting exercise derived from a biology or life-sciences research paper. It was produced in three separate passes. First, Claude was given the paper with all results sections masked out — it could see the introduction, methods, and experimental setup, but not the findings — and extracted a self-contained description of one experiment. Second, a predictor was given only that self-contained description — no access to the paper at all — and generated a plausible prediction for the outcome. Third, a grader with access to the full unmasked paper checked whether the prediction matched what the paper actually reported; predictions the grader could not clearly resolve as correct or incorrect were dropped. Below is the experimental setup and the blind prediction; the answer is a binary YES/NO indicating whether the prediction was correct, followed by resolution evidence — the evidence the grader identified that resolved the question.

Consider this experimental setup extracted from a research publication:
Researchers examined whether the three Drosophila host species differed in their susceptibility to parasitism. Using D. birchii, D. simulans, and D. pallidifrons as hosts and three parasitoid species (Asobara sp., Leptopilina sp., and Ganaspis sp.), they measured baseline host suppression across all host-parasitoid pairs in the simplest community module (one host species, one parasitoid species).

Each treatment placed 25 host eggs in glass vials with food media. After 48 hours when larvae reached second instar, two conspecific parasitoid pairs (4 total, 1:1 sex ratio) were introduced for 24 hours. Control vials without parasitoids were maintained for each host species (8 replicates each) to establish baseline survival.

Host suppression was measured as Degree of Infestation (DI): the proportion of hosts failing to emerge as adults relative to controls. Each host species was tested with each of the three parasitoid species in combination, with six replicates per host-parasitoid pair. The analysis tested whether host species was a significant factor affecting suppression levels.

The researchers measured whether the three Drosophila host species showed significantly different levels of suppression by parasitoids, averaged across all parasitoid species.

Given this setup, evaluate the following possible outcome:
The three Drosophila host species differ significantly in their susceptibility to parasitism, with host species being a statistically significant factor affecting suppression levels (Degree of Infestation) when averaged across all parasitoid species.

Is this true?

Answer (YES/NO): NO